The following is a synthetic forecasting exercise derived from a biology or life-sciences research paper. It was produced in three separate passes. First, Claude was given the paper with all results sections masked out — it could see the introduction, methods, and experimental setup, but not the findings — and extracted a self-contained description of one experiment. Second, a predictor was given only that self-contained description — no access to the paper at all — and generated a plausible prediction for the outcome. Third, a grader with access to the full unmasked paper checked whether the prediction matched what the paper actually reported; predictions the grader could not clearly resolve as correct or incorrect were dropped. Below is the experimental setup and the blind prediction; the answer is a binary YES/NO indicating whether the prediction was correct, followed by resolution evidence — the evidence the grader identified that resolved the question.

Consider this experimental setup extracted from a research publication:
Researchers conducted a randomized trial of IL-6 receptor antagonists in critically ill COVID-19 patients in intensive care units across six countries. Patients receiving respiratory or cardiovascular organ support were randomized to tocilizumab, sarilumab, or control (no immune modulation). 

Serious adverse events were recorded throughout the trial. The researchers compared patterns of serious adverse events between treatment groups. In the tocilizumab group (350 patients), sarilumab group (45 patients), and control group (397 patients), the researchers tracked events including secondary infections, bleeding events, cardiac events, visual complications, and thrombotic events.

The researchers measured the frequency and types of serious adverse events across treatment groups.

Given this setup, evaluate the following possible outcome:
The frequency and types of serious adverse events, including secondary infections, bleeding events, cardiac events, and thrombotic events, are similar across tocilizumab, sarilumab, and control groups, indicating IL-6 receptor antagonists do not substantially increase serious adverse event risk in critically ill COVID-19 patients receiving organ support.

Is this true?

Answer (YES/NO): NO